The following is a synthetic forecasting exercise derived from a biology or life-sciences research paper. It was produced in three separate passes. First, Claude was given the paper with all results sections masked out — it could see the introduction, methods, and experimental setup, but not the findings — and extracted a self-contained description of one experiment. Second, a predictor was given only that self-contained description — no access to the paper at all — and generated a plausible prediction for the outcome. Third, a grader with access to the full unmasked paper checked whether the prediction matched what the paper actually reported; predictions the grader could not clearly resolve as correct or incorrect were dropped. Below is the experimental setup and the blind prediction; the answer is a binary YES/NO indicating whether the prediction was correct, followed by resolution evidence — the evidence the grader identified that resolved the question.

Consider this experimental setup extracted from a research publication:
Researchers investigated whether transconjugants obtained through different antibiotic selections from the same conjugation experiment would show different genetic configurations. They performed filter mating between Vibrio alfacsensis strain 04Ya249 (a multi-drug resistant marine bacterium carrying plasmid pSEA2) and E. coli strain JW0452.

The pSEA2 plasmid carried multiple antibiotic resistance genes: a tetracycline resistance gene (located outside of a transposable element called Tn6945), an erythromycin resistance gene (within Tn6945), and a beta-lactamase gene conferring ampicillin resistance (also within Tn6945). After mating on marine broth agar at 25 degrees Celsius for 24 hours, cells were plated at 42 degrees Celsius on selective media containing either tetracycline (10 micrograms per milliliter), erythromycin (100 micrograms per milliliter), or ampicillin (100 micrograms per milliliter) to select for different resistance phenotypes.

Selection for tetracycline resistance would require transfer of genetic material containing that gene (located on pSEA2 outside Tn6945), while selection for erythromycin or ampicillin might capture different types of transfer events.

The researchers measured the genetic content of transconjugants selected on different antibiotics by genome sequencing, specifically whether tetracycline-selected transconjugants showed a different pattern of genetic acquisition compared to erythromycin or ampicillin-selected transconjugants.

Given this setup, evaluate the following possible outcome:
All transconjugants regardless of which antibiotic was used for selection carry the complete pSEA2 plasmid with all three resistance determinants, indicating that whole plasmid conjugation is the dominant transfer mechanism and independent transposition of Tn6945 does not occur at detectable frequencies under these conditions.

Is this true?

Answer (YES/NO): NO